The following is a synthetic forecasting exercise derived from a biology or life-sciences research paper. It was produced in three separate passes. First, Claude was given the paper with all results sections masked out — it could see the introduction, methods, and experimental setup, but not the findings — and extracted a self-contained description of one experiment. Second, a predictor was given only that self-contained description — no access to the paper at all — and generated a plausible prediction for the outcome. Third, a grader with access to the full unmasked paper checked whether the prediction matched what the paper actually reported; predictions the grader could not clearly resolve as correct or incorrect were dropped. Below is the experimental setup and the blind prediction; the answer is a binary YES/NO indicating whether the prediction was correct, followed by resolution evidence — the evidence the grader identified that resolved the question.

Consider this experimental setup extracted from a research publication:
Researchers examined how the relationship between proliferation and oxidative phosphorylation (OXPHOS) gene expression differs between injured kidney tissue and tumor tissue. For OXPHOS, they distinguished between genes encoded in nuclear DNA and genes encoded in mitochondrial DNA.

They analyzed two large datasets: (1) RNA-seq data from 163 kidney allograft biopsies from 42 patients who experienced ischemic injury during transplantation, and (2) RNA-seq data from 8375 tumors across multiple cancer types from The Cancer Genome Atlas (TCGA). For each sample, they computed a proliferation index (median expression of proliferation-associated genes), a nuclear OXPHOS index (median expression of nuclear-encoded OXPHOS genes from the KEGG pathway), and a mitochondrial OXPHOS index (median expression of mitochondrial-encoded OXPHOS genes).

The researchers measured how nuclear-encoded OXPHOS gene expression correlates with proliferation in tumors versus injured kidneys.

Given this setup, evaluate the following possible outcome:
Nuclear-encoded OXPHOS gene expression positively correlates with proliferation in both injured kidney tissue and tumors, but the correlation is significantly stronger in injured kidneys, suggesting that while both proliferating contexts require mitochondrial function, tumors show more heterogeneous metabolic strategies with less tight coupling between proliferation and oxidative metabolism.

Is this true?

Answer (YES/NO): NO